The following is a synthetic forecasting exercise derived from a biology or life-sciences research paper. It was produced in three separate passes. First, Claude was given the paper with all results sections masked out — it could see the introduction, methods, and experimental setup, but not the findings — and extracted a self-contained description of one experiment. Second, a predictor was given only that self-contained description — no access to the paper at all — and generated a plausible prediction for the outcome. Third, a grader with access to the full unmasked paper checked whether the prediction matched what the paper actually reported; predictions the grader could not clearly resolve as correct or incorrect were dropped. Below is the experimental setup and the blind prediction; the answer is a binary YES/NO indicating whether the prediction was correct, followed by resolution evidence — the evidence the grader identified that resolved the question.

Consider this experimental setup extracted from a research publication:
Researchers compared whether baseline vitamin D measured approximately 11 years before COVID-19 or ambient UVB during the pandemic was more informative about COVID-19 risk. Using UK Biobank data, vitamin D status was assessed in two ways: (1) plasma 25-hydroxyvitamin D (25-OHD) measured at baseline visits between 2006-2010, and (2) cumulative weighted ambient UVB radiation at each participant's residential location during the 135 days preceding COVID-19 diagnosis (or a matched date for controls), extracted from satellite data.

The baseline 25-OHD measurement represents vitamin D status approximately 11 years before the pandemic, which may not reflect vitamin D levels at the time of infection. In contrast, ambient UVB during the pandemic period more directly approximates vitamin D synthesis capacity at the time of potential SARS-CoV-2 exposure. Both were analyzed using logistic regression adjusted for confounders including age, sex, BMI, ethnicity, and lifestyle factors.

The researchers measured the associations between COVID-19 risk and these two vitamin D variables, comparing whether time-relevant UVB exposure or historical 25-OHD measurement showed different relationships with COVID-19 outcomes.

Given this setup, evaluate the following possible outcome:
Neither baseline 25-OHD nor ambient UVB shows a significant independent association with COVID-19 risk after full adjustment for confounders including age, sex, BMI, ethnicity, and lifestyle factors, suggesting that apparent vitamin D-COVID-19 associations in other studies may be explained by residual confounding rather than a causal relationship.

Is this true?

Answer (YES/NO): NO